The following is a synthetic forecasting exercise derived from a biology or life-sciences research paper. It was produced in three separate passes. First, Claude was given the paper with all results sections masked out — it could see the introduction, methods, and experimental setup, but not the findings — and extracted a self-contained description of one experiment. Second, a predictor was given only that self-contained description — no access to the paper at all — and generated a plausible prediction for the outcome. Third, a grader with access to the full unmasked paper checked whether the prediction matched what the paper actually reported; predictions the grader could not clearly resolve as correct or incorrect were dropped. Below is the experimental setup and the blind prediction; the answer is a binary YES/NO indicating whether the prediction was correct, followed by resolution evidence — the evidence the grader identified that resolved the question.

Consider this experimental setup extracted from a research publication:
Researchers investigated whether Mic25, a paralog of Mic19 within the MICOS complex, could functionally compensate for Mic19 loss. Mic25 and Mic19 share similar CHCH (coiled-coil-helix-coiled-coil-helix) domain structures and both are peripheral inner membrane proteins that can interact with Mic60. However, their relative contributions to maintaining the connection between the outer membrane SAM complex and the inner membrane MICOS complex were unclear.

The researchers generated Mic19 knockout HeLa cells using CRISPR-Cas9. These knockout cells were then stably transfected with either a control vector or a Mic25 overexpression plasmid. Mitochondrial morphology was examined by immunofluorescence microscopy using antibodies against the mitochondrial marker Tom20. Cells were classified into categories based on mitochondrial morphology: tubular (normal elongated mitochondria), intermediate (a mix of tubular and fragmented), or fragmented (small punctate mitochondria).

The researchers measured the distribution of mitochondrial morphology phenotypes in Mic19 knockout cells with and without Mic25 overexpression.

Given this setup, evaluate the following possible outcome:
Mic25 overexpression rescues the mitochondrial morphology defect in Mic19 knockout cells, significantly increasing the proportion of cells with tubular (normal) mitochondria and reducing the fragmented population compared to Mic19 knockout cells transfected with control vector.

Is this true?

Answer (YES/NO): YES